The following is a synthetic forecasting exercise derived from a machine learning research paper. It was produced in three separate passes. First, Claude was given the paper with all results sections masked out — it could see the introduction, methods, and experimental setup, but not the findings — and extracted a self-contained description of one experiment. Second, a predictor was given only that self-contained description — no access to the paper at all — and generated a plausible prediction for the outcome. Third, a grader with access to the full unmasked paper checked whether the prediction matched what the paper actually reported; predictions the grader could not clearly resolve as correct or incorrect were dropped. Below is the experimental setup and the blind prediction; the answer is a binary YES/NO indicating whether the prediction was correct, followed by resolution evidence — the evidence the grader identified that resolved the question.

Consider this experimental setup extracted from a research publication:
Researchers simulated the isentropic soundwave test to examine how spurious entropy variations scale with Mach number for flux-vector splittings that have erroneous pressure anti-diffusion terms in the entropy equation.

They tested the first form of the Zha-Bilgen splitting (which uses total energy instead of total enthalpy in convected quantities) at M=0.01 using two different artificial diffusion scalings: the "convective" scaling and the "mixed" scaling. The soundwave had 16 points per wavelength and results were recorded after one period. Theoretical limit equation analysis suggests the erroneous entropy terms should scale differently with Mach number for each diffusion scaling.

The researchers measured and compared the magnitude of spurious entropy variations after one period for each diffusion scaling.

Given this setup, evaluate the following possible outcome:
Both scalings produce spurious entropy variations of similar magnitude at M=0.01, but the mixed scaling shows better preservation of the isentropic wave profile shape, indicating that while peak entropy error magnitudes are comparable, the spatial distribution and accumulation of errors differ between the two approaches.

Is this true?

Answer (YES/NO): NO